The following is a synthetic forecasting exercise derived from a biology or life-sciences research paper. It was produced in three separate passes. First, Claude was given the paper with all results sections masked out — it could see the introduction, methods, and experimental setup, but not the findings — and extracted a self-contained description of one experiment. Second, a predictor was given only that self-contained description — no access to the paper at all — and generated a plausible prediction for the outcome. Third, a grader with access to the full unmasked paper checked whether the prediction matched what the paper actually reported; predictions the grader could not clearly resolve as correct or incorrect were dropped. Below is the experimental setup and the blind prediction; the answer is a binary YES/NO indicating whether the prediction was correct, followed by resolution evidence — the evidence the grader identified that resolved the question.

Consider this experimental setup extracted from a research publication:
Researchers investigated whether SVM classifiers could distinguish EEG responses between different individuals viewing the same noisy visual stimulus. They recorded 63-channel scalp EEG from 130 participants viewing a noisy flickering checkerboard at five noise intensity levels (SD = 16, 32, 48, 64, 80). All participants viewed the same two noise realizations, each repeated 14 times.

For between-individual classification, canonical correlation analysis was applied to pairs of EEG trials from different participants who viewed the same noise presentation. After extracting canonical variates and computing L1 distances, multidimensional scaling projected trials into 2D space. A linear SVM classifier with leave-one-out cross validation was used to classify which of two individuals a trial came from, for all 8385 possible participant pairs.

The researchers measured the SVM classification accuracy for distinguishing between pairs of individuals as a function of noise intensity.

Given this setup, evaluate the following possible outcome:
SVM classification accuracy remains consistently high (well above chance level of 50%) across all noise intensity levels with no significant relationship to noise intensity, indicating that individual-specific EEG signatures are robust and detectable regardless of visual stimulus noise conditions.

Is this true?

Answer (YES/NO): NO